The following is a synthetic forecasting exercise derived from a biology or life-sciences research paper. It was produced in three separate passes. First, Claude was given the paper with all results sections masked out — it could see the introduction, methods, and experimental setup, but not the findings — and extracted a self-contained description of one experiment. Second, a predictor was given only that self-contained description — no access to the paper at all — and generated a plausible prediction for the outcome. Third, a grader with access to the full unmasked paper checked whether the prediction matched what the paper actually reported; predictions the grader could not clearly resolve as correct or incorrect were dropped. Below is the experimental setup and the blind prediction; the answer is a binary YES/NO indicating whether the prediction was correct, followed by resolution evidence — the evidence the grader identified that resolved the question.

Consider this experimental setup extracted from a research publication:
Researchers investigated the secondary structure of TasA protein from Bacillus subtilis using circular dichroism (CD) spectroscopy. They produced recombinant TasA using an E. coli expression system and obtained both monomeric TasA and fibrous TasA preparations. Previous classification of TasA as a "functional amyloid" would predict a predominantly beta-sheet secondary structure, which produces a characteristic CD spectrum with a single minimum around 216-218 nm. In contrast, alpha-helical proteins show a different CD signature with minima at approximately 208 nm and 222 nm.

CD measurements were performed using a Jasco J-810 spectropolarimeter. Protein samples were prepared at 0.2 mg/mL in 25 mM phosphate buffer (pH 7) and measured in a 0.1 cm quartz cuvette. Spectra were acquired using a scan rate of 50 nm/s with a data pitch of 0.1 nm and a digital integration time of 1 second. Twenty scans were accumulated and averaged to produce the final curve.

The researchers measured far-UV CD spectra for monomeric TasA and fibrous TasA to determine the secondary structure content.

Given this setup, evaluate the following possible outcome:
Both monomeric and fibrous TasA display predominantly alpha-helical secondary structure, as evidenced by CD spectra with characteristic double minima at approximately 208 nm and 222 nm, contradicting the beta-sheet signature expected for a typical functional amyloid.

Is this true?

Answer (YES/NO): YES